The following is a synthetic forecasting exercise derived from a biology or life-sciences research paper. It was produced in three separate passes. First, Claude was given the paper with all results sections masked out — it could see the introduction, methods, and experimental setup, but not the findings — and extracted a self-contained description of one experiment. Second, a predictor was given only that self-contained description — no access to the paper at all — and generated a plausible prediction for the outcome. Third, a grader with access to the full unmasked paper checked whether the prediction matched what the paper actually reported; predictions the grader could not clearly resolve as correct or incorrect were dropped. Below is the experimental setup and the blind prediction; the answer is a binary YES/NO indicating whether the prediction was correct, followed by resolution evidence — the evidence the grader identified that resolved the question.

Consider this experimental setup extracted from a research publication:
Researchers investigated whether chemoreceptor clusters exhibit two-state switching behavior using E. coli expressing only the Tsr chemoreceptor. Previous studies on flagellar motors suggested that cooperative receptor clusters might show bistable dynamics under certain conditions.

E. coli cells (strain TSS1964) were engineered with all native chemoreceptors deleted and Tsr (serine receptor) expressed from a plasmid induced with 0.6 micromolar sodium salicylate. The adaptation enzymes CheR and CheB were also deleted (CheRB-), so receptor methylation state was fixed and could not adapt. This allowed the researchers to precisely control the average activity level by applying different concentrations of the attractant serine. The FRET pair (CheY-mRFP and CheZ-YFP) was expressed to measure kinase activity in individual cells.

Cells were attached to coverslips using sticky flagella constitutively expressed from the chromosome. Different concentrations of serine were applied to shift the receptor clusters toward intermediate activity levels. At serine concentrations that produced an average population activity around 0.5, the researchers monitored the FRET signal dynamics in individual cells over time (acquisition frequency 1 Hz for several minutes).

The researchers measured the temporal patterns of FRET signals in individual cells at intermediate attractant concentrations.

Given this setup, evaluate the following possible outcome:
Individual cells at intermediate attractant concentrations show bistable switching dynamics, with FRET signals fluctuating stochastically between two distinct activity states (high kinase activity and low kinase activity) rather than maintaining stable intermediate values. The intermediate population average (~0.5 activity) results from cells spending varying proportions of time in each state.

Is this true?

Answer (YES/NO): NO